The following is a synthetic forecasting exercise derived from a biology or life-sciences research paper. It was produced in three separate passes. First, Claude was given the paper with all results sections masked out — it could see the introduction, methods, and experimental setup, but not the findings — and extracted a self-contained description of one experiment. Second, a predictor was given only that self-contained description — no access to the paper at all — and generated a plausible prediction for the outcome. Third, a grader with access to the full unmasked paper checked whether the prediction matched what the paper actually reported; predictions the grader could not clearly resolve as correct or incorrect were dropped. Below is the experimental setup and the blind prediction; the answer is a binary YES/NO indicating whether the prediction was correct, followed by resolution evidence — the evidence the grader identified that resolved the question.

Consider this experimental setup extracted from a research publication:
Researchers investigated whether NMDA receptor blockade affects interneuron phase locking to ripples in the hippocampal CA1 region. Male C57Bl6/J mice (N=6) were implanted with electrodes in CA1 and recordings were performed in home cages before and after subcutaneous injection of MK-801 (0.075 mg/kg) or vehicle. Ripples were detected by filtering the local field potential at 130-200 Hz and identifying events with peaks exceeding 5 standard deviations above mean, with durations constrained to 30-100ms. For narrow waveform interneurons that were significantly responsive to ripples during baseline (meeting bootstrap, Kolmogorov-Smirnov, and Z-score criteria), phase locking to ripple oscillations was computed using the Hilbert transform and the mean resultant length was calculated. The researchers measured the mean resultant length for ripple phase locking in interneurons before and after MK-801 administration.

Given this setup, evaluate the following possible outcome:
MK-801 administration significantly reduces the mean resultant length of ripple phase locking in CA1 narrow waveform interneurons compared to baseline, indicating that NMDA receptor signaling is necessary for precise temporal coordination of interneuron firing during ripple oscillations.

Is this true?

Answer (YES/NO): NO